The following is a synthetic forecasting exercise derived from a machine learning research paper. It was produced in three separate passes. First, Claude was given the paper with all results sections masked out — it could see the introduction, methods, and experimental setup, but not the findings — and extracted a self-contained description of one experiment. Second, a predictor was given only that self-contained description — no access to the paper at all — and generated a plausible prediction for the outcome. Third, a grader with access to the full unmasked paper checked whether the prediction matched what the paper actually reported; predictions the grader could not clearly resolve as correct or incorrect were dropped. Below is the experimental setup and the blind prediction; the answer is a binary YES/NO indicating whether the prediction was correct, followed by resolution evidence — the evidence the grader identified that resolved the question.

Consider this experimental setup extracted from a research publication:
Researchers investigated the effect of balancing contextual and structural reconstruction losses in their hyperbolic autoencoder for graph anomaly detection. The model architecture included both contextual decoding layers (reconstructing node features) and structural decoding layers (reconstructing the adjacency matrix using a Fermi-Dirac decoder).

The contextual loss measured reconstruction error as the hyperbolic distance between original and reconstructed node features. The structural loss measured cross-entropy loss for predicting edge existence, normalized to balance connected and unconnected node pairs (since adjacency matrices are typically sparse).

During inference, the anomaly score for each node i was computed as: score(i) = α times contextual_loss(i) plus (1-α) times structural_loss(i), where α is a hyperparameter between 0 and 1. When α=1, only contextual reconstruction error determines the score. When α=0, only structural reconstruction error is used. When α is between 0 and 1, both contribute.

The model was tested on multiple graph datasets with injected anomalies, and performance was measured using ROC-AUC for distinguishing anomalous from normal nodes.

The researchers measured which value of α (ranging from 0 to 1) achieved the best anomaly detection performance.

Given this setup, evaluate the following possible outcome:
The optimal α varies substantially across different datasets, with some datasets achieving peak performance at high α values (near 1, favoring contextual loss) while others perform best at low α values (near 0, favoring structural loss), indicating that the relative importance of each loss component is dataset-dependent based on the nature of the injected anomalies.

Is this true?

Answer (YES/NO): NO